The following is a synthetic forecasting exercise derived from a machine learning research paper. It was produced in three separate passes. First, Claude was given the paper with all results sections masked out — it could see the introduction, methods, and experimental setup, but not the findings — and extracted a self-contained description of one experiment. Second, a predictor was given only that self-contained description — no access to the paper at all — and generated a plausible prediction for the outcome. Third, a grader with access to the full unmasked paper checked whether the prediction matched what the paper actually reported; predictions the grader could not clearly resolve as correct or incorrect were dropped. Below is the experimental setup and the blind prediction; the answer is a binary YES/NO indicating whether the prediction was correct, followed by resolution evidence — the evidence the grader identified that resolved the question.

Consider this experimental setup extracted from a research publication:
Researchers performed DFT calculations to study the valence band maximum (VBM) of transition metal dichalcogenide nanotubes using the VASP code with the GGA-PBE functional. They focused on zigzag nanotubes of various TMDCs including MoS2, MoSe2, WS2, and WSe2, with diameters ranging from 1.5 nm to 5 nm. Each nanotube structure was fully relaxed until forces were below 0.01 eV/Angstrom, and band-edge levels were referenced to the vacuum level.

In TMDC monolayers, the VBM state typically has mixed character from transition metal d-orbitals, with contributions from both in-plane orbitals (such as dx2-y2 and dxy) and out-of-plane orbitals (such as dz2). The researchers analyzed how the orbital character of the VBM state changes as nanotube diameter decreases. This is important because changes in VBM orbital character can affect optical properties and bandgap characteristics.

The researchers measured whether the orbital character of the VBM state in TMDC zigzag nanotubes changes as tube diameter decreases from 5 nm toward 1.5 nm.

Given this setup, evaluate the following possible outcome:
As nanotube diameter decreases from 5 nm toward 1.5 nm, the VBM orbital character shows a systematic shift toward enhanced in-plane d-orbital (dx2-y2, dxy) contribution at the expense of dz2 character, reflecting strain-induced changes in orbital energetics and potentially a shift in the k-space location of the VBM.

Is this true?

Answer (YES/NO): NO